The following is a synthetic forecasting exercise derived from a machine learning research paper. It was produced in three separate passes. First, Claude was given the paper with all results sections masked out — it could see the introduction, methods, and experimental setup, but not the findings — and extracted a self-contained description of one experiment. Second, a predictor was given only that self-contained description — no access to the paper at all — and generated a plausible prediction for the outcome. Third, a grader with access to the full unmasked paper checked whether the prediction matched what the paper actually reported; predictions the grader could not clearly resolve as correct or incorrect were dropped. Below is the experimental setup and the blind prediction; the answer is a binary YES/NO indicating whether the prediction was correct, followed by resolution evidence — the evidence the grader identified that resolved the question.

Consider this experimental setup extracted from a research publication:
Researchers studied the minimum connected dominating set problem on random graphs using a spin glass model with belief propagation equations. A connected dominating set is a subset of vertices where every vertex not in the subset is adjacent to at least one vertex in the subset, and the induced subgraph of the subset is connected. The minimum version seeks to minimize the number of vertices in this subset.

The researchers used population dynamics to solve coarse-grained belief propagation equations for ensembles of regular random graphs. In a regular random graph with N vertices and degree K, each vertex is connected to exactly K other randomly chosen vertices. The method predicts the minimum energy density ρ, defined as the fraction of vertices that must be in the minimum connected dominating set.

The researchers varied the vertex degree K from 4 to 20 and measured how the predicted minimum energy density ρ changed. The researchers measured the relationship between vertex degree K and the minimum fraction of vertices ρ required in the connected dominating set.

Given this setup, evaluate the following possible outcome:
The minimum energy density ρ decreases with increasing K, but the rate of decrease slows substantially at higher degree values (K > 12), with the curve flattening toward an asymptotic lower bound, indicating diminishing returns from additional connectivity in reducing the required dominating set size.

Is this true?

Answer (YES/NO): NO